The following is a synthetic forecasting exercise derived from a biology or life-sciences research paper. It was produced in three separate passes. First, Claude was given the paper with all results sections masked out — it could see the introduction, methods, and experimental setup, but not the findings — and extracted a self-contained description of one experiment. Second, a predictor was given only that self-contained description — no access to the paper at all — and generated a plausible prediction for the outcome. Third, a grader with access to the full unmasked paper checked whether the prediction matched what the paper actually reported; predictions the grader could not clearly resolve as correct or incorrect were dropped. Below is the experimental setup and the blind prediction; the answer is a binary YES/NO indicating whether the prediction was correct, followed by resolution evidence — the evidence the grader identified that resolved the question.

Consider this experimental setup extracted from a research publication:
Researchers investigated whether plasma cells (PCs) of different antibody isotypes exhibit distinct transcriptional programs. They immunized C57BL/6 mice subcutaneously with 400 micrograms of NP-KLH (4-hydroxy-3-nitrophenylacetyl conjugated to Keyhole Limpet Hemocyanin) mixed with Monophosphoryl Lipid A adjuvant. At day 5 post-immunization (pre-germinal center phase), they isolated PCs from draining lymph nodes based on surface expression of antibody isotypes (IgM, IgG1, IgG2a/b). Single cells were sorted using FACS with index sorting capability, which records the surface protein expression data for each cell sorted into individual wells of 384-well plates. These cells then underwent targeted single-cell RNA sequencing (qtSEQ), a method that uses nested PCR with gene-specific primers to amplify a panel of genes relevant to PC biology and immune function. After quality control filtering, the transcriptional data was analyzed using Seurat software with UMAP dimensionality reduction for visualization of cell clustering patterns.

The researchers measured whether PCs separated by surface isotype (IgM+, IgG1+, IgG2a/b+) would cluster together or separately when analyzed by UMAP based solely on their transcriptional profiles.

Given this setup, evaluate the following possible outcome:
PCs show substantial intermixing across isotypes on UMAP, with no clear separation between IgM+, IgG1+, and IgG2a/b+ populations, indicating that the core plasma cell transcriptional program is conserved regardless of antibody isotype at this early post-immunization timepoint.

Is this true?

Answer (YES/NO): NO